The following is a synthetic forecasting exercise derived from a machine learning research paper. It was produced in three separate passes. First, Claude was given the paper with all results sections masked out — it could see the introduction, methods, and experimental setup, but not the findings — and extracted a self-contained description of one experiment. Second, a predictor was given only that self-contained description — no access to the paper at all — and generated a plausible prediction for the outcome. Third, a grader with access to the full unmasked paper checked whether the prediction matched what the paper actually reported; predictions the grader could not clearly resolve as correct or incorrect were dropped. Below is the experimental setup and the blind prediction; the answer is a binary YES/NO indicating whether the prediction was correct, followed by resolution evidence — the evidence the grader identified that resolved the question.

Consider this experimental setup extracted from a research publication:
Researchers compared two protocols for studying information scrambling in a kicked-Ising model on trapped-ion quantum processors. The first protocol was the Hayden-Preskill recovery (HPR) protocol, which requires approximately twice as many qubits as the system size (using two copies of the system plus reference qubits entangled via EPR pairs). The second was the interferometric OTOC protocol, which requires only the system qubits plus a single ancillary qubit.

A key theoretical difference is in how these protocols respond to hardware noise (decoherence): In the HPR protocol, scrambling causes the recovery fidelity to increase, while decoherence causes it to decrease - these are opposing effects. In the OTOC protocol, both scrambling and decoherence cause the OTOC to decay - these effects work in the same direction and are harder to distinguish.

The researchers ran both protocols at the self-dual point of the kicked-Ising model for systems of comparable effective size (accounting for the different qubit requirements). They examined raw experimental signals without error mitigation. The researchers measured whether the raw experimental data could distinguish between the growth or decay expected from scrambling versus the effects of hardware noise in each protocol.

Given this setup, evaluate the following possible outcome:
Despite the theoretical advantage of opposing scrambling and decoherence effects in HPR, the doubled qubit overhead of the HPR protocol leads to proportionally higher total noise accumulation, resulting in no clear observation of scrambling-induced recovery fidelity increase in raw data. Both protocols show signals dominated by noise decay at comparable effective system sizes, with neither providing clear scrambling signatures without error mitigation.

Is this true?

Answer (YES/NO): NO